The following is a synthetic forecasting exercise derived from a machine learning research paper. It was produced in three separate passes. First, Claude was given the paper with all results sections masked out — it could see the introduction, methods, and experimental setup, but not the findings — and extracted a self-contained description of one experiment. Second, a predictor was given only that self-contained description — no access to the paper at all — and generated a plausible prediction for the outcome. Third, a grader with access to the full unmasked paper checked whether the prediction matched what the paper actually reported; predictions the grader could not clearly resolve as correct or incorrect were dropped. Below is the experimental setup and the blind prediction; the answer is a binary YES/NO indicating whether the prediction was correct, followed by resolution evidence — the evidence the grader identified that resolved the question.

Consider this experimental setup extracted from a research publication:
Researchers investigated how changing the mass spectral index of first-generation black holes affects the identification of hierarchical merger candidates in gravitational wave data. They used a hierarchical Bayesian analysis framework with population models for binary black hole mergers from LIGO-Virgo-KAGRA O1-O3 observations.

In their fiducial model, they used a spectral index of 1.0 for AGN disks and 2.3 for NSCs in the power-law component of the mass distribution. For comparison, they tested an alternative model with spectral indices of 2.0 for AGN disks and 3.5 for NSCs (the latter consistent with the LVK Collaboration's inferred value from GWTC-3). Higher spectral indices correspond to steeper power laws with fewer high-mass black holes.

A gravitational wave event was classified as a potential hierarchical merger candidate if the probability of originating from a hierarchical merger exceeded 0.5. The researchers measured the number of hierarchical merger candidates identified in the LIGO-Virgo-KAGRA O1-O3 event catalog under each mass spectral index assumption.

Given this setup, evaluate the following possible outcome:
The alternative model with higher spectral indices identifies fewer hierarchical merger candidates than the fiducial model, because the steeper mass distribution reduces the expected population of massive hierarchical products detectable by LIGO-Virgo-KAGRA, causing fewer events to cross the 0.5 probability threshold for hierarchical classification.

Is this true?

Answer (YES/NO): NO